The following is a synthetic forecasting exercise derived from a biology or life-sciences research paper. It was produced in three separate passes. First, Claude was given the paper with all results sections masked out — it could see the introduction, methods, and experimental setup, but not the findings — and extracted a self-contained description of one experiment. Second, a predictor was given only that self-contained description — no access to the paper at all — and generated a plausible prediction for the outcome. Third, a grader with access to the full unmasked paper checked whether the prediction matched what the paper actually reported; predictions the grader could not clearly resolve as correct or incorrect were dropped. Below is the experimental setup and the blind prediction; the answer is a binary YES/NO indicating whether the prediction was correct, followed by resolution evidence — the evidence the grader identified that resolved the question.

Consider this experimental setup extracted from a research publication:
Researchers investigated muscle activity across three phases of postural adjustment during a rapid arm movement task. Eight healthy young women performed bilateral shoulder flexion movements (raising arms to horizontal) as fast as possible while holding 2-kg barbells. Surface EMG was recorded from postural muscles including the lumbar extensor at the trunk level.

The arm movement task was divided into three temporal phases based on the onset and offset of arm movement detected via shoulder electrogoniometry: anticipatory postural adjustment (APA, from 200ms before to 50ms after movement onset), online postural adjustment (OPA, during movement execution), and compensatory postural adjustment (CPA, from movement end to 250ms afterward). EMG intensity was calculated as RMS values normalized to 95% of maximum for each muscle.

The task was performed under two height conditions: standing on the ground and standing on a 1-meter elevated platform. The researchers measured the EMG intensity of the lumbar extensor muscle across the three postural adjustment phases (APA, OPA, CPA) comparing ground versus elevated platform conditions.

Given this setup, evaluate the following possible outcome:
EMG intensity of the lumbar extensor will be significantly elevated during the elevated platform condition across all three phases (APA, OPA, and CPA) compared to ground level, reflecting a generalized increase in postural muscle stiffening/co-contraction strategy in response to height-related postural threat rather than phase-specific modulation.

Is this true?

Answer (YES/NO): NO